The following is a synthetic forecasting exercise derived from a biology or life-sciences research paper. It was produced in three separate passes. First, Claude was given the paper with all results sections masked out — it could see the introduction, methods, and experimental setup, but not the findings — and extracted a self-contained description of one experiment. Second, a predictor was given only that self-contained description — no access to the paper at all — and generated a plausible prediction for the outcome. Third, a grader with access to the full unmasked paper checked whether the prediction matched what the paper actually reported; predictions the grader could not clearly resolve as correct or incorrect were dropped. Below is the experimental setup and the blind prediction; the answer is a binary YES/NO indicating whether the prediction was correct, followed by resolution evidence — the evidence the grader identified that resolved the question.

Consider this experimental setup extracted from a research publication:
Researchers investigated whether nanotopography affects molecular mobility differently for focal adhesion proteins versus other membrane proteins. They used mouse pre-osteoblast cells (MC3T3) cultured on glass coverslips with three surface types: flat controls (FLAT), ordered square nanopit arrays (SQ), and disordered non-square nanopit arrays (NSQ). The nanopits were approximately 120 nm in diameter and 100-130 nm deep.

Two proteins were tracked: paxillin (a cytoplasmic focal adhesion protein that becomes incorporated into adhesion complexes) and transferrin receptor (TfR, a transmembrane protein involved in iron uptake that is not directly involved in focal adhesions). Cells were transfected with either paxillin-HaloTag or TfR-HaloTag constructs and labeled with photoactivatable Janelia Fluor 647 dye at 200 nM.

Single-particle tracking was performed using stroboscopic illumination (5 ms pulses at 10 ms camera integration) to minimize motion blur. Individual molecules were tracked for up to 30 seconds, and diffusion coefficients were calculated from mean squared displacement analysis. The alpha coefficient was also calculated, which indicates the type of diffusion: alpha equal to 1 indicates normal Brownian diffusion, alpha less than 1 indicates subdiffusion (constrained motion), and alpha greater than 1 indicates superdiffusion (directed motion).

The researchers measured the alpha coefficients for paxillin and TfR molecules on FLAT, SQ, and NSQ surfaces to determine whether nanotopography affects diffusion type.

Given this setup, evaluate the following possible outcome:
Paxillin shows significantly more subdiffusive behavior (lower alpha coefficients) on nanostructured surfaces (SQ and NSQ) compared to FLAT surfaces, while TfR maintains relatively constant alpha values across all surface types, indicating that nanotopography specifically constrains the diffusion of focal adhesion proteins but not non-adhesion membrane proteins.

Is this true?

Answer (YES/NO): NO